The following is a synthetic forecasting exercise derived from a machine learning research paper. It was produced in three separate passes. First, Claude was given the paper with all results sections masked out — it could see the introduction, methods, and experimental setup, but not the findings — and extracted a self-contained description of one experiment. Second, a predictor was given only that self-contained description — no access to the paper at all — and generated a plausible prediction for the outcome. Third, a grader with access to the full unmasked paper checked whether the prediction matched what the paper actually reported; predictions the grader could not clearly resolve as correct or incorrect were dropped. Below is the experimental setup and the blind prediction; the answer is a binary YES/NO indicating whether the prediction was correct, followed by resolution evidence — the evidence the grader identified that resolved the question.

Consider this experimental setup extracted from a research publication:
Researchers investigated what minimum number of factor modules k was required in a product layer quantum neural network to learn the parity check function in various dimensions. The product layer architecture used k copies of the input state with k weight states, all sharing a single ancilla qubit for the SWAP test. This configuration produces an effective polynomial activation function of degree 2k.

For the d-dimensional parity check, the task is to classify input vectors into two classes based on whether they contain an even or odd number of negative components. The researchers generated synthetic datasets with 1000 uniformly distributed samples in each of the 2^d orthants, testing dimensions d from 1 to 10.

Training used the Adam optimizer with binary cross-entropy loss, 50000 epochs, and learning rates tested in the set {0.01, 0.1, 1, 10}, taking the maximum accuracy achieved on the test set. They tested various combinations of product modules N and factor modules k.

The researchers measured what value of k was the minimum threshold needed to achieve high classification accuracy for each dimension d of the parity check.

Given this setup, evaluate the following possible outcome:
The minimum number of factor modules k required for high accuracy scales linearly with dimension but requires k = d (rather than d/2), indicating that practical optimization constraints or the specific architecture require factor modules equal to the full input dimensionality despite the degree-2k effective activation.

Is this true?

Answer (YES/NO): NO